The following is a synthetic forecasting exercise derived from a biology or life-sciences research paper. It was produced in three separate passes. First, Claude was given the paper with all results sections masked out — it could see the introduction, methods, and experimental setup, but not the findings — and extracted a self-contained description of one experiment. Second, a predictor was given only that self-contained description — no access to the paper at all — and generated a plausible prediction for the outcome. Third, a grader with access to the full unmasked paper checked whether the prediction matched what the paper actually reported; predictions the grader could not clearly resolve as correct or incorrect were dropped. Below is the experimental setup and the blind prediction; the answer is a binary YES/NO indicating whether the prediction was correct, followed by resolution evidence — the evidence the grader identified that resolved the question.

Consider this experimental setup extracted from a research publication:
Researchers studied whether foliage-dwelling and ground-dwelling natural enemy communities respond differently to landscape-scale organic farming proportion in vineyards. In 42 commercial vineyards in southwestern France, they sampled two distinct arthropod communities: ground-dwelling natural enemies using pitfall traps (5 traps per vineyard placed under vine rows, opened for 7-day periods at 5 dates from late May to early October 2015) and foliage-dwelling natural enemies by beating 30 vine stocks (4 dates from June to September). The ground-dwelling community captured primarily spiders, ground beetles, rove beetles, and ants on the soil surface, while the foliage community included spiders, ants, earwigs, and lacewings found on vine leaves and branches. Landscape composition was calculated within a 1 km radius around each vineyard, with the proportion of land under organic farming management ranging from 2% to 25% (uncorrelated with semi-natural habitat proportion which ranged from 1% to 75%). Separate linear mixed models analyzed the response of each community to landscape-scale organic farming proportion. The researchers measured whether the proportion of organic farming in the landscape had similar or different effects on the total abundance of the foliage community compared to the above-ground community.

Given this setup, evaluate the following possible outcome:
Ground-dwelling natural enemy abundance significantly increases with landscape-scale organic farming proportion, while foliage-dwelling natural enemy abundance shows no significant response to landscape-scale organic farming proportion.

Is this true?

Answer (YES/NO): NO